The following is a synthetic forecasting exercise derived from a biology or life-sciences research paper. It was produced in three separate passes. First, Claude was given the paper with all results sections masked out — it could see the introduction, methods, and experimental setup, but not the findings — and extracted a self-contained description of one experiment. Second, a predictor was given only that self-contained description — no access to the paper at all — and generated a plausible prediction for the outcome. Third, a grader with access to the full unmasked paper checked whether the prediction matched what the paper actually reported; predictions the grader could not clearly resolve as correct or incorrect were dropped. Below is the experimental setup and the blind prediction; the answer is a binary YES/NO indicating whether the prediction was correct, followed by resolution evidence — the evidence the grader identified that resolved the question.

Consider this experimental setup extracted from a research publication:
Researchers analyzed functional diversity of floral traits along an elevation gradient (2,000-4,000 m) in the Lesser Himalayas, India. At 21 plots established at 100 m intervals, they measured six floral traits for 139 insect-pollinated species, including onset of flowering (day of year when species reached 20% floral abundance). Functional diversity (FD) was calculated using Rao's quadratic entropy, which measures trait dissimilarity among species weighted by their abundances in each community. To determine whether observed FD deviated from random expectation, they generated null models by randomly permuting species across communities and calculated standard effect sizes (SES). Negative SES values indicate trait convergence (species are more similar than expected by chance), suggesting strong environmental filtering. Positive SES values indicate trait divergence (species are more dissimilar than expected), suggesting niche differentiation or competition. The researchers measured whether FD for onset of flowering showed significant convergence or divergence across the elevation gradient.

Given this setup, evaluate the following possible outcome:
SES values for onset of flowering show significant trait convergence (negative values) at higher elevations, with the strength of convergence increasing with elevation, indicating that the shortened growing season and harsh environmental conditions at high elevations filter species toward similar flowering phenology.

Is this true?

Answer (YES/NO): YES